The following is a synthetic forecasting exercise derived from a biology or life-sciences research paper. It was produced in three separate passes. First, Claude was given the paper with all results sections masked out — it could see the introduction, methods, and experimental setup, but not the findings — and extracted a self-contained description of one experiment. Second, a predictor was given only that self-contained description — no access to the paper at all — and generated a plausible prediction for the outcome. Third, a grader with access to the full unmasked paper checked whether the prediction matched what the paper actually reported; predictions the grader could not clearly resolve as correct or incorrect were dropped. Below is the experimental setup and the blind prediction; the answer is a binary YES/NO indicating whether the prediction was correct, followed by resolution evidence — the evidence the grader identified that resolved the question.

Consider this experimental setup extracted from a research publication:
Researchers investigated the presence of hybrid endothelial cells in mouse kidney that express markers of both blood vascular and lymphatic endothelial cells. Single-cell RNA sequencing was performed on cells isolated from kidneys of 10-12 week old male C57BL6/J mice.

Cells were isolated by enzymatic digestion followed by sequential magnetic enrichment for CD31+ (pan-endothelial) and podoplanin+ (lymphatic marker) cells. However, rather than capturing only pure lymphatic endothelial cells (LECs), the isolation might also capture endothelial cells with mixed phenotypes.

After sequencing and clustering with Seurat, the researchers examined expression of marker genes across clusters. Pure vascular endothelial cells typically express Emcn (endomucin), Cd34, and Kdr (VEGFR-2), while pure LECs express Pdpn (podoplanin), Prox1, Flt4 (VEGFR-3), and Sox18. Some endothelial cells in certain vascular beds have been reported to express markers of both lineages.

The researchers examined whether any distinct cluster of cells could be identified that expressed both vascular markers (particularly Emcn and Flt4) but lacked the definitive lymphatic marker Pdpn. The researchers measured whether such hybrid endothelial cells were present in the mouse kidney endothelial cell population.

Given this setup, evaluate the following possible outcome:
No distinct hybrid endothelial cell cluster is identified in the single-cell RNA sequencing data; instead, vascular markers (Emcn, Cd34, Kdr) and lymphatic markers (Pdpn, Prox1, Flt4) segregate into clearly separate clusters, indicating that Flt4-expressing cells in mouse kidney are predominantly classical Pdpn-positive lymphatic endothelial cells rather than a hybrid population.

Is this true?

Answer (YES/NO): NO